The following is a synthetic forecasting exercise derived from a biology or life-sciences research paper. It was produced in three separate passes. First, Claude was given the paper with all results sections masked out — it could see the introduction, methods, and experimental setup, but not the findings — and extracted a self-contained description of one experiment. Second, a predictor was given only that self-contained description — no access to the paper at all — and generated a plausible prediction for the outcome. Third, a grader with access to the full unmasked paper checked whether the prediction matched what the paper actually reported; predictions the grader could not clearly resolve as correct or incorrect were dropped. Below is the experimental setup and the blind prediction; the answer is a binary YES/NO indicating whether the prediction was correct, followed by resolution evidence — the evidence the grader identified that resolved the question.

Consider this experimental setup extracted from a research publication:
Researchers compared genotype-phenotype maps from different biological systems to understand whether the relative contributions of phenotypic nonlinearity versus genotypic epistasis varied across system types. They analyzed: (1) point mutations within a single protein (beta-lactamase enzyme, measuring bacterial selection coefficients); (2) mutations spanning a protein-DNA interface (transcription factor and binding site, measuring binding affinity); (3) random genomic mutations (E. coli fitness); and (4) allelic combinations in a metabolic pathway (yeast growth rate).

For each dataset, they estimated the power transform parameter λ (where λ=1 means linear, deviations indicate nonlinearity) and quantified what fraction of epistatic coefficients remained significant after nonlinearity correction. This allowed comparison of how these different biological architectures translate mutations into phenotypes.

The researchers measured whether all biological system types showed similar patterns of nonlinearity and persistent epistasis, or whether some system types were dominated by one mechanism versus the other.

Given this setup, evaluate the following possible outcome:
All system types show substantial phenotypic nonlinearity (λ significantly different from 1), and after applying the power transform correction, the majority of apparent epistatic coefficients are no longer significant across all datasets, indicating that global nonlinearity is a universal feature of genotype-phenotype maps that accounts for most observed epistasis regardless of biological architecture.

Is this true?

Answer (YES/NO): NO